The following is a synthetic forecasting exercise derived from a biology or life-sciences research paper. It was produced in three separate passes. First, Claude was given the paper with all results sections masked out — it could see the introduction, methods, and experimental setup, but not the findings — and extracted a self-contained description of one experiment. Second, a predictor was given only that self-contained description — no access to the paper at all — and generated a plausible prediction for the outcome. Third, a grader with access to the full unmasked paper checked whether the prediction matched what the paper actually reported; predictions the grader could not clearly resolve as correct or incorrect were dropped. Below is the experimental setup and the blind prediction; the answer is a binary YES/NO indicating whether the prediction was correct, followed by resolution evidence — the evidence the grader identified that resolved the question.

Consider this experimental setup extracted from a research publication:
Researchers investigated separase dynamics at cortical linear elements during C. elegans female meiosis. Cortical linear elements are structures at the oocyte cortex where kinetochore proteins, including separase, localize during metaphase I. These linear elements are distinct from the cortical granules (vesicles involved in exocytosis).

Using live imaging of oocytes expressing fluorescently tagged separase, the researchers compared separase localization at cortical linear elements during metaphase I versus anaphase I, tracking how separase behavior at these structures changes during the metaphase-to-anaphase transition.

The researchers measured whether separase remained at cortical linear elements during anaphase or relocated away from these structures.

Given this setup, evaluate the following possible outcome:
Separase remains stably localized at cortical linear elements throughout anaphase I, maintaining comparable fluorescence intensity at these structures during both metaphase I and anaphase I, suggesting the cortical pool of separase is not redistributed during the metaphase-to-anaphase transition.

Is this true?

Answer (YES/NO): NO